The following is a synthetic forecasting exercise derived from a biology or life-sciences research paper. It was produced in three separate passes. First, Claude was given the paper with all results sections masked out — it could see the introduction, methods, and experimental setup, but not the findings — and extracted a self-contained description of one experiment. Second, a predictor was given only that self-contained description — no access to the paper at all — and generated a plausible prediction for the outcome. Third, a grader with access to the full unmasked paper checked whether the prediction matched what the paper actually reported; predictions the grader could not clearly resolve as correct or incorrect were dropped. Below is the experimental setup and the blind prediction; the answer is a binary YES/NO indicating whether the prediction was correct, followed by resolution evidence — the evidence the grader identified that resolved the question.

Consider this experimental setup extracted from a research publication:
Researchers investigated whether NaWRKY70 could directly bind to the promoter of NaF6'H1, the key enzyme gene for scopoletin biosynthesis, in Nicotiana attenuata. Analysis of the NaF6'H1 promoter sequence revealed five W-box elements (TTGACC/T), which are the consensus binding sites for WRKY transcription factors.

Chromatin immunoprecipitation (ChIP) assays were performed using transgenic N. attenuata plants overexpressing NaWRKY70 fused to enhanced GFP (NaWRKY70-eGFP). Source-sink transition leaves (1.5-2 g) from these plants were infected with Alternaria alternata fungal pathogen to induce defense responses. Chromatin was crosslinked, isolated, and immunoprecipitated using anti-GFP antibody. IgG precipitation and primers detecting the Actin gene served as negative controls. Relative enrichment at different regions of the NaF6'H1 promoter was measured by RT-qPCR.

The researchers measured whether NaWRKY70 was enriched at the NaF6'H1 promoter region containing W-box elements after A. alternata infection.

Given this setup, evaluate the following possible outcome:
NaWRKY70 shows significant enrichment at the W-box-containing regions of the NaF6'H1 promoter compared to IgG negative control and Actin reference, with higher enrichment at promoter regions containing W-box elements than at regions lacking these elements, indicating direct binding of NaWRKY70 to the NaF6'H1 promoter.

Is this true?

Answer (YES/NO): YES